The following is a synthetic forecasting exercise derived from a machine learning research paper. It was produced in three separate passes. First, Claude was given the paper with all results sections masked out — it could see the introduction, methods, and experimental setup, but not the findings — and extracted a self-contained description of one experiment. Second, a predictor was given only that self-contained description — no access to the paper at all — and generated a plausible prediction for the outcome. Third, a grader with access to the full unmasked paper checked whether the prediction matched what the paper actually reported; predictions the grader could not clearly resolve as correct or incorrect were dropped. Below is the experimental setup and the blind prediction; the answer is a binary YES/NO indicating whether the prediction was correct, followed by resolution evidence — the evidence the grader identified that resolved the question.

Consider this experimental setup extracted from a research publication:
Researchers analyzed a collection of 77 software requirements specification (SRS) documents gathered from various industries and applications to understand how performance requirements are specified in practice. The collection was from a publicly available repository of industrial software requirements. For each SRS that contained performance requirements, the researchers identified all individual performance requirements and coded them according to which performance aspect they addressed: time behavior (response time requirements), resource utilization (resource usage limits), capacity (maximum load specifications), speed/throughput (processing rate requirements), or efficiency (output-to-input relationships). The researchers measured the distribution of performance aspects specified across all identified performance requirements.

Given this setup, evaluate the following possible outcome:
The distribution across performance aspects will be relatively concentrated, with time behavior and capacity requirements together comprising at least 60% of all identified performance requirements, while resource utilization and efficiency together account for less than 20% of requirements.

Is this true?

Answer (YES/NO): YES